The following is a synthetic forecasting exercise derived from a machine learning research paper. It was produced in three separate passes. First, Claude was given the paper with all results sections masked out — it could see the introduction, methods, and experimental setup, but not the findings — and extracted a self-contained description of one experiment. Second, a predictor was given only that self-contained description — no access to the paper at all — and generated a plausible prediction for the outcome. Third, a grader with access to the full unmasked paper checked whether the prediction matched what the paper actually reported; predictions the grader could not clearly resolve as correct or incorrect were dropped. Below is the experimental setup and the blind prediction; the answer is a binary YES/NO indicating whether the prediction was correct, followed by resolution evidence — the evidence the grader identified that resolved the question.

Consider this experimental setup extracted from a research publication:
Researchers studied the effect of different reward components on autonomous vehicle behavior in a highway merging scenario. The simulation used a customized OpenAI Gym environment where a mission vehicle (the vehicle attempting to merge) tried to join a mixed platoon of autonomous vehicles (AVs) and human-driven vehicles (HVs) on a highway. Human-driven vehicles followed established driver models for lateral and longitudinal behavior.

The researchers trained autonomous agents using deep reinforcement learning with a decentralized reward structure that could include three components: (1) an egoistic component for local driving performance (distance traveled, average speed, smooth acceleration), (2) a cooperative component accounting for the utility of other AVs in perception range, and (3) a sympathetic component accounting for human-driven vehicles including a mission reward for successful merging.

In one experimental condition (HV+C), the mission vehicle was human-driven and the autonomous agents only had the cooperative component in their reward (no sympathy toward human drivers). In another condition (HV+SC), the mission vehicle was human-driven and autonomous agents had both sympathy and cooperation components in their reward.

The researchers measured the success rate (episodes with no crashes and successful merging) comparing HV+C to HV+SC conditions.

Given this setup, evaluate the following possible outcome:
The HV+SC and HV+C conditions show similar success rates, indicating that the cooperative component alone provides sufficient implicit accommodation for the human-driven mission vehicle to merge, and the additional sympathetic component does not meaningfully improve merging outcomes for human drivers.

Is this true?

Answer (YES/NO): NO